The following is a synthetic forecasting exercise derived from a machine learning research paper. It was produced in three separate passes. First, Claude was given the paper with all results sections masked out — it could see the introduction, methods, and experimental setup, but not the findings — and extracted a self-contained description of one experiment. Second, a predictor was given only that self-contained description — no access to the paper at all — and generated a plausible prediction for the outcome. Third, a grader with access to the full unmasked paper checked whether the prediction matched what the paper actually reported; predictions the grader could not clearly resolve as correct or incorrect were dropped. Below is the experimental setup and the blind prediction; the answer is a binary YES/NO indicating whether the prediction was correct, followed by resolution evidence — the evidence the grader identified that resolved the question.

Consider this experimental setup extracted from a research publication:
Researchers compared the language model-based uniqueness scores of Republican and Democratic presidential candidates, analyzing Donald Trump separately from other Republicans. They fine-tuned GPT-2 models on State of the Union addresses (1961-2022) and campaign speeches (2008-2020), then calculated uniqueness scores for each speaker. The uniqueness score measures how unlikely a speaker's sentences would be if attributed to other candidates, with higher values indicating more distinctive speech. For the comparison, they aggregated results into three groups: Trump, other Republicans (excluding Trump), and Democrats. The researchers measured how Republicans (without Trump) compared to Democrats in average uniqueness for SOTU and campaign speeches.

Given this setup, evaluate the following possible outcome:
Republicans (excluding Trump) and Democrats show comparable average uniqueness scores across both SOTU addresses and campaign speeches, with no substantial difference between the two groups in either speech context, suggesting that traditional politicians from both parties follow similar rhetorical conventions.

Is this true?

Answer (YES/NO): NO